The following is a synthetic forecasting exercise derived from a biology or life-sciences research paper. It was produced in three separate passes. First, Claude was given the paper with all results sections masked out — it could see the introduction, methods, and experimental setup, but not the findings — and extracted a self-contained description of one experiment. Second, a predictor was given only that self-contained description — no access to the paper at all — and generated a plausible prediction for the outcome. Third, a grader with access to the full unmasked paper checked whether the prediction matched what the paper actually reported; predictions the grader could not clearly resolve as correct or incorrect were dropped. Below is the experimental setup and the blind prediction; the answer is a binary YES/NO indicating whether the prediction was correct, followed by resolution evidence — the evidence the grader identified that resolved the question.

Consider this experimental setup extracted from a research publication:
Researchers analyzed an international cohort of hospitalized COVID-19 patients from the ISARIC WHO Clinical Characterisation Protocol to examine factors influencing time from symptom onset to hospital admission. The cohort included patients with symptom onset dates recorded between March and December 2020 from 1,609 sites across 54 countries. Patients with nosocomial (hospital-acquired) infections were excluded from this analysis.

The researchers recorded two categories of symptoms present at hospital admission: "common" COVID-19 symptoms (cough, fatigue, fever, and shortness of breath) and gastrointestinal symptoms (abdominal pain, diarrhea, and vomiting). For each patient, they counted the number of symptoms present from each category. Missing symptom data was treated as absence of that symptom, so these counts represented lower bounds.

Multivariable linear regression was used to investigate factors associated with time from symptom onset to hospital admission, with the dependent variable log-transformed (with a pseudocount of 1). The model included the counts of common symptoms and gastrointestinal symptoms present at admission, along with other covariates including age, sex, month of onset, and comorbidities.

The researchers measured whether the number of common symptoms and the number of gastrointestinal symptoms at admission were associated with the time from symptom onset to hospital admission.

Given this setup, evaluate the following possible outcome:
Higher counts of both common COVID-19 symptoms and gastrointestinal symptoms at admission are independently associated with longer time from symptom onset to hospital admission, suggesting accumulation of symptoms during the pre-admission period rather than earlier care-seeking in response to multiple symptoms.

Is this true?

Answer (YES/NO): YES